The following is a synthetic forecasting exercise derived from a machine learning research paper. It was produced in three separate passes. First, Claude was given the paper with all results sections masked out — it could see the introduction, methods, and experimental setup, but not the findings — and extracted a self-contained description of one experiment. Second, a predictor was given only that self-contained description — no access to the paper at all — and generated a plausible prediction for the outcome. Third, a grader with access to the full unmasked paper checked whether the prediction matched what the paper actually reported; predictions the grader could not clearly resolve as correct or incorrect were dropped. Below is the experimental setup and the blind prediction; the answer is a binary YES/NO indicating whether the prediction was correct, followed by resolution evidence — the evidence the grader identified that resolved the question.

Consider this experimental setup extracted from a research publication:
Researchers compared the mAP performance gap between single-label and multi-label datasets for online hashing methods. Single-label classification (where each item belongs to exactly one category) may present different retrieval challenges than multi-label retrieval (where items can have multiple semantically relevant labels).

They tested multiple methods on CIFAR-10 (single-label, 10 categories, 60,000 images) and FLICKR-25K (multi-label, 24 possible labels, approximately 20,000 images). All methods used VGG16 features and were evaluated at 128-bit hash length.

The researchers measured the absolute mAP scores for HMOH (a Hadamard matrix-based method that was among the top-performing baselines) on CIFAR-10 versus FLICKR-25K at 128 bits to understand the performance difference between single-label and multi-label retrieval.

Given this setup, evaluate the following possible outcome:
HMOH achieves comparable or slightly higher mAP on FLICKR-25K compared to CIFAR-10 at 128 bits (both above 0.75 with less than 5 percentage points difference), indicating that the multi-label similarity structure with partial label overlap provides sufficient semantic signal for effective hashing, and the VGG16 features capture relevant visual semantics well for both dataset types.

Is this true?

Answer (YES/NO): NO